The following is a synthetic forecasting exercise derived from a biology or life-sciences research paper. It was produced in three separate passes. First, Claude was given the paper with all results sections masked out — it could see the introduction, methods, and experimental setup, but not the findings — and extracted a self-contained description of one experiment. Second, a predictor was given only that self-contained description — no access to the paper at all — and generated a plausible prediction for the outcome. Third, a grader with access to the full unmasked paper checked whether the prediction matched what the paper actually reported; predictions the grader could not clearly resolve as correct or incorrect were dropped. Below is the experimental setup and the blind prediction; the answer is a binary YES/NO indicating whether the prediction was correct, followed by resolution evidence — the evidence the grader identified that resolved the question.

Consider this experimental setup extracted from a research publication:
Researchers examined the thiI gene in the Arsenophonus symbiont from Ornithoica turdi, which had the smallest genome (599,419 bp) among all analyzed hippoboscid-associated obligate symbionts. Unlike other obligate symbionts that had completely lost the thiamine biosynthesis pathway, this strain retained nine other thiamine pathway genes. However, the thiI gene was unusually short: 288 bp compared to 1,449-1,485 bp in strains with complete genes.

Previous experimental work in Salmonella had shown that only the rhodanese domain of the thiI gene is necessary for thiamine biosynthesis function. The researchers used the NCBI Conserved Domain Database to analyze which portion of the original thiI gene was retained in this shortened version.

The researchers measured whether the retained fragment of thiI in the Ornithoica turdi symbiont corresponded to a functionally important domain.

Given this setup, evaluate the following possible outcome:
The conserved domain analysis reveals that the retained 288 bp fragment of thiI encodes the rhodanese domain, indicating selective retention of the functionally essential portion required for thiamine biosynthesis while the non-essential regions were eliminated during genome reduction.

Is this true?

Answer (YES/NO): YES